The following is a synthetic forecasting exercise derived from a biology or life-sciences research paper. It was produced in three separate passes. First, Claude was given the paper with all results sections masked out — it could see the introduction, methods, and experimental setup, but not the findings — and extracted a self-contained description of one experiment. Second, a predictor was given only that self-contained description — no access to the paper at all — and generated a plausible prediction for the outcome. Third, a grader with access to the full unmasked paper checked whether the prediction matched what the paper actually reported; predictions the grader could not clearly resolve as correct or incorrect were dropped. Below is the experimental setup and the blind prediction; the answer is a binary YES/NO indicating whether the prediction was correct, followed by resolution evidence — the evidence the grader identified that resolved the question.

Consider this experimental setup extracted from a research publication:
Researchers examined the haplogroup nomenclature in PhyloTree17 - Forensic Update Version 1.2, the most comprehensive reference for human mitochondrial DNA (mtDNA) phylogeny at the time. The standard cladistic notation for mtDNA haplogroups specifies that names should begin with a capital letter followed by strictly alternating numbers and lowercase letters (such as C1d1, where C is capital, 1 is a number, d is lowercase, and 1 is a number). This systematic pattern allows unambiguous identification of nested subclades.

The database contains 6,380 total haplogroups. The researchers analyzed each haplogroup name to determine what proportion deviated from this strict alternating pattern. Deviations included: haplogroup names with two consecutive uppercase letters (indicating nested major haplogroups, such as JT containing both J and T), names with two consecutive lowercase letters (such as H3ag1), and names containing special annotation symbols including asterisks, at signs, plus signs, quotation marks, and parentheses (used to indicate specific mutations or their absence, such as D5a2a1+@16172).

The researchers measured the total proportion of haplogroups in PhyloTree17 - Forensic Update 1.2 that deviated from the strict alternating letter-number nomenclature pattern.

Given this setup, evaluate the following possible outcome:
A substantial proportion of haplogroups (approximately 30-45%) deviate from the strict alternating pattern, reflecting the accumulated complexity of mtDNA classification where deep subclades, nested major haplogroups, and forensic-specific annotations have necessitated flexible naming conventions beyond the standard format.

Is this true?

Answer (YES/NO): NO